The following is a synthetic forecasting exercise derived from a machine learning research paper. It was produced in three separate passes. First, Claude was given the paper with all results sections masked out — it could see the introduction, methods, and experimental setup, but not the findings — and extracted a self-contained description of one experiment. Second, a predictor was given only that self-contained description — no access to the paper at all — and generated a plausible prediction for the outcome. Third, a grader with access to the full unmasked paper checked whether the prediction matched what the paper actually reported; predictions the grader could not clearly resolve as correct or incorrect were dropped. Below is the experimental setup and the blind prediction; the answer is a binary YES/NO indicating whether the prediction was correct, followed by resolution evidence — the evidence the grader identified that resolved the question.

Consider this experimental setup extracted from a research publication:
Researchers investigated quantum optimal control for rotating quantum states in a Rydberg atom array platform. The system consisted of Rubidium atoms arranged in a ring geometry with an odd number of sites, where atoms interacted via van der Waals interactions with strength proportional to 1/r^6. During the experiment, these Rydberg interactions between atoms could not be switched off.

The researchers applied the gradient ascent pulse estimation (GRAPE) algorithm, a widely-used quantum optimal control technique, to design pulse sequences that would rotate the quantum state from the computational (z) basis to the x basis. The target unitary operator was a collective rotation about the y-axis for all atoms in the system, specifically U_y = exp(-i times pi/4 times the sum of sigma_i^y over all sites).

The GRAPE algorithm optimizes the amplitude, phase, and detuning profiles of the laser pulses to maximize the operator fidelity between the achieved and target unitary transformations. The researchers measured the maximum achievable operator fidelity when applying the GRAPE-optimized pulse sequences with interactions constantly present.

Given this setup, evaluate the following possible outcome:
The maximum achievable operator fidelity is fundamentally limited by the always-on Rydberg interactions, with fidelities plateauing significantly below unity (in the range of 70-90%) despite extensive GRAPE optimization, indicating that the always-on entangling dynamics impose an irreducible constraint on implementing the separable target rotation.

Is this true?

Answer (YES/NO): NO